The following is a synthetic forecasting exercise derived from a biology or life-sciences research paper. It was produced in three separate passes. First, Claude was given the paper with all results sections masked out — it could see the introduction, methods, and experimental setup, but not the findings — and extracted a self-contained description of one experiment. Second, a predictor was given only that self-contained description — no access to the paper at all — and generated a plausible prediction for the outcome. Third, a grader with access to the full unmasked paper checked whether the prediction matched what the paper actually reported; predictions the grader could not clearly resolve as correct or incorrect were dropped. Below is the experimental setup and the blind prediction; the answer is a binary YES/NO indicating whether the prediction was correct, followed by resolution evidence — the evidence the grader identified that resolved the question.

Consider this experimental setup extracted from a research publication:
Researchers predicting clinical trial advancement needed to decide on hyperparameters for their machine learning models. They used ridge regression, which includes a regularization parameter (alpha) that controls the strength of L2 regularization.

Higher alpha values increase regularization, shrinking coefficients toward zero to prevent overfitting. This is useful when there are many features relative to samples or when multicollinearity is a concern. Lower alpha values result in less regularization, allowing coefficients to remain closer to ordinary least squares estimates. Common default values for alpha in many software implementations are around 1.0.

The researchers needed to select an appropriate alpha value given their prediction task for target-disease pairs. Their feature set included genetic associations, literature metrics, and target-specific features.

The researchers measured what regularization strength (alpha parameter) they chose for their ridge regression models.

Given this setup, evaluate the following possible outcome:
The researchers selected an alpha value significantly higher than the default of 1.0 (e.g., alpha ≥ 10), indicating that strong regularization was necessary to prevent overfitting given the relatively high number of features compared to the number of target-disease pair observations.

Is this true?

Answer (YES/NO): NO